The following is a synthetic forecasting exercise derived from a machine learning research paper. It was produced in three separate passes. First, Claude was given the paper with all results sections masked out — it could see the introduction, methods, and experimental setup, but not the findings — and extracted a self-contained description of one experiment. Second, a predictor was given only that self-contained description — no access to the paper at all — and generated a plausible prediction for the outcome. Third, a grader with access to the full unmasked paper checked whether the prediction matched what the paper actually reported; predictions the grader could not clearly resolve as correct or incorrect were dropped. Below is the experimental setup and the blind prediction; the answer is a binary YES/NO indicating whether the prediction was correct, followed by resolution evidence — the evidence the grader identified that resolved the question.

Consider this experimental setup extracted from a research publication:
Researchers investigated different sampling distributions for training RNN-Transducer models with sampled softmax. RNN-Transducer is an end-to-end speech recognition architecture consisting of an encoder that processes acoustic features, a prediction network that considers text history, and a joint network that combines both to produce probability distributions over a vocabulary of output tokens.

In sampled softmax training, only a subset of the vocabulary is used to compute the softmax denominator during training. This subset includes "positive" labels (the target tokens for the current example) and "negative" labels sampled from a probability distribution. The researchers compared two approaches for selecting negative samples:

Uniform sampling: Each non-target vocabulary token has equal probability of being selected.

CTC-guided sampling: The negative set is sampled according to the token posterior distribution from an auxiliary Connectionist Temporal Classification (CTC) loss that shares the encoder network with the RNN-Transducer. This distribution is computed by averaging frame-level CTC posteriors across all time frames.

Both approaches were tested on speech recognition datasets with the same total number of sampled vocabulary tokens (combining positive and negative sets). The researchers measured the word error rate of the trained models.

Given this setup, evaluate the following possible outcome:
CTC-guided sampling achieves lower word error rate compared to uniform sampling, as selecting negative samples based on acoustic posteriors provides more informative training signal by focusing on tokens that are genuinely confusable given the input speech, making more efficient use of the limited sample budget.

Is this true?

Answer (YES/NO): YES